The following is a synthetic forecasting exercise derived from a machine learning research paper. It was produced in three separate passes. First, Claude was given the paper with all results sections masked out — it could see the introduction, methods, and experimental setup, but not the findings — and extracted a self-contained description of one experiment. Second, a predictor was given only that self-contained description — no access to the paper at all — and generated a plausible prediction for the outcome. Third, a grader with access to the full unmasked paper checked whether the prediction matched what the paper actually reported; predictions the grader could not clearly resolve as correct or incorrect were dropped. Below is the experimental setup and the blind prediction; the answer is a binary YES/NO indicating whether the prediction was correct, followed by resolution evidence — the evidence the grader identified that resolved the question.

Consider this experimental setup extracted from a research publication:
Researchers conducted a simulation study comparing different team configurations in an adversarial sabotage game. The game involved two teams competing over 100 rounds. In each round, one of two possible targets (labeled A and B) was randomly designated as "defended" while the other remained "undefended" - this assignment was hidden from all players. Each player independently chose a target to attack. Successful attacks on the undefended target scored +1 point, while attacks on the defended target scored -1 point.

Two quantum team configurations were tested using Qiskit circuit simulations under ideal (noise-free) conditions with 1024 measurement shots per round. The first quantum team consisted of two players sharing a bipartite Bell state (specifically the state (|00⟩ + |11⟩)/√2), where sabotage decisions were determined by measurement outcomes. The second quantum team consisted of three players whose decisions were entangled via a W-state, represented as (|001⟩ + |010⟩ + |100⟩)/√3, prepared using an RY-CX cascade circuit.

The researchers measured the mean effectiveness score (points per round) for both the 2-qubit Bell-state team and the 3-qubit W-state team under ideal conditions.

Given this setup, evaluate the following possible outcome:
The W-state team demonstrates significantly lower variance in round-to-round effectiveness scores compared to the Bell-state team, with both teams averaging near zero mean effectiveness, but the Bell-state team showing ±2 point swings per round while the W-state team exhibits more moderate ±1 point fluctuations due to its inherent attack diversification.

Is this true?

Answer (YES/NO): NO